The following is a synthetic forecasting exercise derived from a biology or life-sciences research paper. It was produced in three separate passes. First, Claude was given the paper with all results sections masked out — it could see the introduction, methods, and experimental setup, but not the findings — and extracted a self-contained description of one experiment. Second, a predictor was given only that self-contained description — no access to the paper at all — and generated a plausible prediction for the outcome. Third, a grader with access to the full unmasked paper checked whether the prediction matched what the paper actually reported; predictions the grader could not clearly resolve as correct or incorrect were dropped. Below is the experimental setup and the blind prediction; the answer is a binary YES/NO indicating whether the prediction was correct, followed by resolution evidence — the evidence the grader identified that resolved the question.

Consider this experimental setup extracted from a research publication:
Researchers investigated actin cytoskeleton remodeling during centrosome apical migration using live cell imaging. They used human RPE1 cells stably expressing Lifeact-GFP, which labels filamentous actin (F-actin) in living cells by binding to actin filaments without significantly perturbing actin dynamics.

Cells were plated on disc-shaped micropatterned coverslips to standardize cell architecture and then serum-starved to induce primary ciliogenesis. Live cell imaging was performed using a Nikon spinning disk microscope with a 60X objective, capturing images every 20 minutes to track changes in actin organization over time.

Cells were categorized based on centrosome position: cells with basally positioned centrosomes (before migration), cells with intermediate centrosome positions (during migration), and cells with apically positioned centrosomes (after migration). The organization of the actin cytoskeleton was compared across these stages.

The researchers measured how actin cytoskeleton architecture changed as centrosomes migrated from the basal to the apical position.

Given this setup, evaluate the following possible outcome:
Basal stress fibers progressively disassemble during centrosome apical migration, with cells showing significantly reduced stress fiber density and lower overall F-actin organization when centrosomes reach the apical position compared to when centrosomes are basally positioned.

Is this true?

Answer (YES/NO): NO